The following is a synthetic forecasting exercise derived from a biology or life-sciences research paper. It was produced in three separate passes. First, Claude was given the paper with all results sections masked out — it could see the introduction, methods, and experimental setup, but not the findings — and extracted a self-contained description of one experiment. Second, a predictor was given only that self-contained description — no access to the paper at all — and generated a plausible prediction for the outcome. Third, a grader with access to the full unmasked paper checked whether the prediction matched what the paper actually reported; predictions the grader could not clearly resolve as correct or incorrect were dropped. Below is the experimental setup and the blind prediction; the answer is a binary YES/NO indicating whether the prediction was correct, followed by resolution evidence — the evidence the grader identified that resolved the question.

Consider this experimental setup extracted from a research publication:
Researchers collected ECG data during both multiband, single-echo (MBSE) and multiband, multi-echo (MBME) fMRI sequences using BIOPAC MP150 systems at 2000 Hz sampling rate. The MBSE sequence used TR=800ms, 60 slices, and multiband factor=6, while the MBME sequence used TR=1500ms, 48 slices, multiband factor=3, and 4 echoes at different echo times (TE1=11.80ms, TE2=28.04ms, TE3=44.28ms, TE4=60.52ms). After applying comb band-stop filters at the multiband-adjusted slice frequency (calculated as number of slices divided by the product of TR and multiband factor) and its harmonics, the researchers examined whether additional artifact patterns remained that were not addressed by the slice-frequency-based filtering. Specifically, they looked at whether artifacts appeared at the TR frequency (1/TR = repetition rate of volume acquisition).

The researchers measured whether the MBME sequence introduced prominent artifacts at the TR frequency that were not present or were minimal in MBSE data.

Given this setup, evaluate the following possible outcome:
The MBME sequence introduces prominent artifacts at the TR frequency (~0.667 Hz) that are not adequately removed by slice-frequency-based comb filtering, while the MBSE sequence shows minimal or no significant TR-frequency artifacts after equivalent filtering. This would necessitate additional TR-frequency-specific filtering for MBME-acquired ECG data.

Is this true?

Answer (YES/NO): YES